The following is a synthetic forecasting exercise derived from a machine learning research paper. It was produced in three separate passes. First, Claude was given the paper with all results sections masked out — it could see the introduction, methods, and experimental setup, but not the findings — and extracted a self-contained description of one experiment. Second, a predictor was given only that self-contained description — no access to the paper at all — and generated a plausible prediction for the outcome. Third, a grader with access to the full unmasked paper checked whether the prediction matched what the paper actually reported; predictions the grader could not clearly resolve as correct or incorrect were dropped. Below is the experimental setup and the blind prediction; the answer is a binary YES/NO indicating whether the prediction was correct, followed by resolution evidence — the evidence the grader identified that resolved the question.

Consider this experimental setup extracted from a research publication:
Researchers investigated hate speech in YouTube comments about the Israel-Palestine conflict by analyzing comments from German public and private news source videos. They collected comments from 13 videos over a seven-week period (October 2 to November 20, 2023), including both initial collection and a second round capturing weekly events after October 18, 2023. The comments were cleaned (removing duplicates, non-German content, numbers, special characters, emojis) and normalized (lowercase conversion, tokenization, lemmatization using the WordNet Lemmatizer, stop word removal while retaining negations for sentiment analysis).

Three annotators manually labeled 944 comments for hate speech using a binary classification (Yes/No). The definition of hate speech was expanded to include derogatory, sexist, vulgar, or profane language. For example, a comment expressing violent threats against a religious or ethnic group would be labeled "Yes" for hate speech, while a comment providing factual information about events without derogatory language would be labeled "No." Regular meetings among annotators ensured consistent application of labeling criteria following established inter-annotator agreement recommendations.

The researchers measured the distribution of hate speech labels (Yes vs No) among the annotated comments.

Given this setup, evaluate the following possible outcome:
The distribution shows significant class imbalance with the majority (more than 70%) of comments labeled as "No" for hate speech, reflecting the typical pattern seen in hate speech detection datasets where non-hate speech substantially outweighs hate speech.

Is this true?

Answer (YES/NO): NO